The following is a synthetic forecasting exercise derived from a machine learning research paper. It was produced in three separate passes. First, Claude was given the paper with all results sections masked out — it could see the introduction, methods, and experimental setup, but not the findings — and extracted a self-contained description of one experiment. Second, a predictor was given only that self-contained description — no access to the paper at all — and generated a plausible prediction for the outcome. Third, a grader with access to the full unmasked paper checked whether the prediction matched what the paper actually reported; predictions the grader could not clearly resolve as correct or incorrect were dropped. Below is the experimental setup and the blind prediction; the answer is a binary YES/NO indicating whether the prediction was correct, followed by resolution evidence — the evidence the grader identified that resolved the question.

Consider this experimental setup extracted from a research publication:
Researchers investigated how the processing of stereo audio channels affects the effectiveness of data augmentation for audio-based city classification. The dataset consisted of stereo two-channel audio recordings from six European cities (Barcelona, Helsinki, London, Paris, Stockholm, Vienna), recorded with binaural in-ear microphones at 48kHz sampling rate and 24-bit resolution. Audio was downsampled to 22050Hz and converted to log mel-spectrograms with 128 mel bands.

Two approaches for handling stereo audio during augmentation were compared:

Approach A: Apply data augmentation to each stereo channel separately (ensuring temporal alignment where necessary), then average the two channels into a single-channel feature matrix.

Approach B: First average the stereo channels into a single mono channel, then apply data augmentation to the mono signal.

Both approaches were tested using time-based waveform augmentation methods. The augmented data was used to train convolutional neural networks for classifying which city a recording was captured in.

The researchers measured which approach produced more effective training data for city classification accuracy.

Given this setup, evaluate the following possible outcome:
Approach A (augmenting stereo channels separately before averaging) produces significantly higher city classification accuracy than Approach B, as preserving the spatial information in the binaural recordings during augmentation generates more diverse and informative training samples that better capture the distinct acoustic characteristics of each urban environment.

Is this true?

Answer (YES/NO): YES